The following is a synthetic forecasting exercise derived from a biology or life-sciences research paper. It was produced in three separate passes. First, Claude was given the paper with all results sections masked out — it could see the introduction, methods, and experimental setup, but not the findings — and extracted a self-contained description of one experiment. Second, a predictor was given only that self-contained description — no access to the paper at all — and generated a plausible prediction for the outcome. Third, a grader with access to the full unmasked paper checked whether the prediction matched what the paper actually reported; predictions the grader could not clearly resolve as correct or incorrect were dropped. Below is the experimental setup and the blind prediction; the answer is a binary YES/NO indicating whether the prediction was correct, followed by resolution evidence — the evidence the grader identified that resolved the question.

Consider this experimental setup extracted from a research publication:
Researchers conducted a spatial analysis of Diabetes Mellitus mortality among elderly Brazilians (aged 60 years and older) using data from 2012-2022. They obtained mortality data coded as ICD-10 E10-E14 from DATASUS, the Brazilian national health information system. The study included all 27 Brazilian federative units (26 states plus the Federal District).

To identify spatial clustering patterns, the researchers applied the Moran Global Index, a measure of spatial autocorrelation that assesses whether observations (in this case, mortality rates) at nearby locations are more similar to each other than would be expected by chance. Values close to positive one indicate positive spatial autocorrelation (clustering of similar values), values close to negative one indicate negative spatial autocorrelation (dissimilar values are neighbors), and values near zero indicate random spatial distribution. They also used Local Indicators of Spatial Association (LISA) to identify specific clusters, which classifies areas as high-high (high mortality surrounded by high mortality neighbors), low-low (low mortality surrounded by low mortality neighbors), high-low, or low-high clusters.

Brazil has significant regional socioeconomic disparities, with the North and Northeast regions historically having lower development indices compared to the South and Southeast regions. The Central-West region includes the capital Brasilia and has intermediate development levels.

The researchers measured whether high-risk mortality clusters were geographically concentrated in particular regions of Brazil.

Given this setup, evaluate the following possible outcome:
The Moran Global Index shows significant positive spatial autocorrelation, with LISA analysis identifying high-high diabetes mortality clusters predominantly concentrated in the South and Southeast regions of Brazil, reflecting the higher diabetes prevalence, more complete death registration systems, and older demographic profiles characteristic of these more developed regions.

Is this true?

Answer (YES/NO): NO